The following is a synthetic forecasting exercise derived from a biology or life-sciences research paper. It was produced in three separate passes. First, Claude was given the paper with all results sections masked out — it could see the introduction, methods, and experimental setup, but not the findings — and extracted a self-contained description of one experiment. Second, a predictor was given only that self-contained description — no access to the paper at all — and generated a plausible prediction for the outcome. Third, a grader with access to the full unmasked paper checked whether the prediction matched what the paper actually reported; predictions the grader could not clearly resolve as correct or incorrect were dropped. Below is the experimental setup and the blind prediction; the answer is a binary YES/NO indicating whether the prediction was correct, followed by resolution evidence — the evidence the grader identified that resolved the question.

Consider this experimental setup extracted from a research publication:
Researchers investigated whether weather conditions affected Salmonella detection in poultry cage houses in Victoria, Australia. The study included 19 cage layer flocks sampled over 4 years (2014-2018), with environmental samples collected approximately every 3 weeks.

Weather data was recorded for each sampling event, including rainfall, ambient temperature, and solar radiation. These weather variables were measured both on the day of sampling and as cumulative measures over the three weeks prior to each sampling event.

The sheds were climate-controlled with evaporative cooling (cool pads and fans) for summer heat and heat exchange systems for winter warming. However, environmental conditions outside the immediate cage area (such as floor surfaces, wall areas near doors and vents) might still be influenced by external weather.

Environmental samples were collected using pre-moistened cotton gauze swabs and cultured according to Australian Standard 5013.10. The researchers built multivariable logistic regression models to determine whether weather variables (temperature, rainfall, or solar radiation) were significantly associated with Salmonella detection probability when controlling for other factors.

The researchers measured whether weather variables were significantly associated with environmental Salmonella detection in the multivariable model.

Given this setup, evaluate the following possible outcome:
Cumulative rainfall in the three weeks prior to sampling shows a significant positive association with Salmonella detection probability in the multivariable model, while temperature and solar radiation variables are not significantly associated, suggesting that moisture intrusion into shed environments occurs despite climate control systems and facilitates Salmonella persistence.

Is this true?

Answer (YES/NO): NO